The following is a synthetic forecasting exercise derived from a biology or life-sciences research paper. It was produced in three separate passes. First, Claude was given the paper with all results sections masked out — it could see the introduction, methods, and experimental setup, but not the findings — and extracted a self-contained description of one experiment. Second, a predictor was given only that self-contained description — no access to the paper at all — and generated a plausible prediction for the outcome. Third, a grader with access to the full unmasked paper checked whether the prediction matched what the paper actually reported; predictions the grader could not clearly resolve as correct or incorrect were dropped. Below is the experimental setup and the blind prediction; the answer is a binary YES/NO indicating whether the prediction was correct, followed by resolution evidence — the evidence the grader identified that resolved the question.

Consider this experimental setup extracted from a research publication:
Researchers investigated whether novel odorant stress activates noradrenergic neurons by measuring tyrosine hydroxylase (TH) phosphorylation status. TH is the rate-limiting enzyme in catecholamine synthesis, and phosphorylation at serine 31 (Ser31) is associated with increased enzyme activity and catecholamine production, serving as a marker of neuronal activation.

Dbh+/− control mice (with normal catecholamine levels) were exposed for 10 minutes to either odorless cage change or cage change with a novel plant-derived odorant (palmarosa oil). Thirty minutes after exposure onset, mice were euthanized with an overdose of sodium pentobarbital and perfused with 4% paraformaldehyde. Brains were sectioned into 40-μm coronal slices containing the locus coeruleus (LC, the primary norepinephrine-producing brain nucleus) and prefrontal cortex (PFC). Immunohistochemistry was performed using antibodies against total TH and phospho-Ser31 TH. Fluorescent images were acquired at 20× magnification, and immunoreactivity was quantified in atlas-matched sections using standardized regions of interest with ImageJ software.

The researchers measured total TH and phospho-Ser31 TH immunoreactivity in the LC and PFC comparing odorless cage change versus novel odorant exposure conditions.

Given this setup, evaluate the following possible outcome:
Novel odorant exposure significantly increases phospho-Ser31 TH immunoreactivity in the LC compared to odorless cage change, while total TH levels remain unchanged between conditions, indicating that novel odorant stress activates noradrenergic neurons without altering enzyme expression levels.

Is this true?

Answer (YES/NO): NO